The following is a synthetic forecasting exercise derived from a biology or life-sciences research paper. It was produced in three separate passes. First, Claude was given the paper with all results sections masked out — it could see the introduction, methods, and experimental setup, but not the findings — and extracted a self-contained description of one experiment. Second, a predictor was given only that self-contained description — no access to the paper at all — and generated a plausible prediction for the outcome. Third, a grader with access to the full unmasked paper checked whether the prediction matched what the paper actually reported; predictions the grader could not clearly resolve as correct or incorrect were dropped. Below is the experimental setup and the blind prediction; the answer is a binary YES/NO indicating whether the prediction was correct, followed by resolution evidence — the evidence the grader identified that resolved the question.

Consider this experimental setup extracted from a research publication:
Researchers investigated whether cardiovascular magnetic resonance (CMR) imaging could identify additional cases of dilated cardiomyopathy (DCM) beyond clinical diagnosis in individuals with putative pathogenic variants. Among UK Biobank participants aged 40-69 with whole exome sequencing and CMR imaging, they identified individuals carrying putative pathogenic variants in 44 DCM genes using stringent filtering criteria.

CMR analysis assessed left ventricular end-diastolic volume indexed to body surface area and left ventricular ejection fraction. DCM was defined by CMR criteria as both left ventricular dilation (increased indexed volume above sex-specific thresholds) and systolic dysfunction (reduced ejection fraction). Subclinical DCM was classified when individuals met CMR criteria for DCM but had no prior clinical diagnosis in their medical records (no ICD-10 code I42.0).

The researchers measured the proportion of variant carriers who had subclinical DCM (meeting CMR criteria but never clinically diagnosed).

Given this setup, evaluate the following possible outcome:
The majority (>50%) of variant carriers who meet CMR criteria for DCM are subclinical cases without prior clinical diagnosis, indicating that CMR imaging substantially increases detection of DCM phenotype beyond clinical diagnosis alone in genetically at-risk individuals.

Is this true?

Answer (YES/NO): YES